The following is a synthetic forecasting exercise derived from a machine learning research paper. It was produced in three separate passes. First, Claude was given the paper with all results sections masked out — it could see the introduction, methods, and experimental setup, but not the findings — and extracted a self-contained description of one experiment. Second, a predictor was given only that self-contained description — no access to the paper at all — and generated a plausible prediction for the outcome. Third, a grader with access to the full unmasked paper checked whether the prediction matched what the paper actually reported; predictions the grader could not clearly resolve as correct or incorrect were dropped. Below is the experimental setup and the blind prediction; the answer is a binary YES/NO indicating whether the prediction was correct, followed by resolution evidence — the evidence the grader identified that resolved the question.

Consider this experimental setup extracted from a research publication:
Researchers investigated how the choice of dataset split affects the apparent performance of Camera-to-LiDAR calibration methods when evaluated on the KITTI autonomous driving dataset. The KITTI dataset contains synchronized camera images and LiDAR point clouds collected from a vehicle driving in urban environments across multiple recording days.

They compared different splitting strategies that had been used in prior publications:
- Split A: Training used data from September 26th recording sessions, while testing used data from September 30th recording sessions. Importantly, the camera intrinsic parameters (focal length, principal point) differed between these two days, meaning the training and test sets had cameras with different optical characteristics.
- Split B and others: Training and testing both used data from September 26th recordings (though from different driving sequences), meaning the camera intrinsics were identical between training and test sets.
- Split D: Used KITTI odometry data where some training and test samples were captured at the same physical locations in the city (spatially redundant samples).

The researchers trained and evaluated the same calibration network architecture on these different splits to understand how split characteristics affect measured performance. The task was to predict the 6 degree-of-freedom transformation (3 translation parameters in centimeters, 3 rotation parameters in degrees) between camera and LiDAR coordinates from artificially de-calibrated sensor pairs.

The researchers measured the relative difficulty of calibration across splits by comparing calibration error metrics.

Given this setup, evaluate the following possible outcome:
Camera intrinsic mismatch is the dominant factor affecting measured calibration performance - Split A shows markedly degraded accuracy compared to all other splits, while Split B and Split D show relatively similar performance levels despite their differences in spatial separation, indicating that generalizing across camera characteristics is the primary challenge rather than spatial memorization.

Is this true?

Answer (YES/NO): NO